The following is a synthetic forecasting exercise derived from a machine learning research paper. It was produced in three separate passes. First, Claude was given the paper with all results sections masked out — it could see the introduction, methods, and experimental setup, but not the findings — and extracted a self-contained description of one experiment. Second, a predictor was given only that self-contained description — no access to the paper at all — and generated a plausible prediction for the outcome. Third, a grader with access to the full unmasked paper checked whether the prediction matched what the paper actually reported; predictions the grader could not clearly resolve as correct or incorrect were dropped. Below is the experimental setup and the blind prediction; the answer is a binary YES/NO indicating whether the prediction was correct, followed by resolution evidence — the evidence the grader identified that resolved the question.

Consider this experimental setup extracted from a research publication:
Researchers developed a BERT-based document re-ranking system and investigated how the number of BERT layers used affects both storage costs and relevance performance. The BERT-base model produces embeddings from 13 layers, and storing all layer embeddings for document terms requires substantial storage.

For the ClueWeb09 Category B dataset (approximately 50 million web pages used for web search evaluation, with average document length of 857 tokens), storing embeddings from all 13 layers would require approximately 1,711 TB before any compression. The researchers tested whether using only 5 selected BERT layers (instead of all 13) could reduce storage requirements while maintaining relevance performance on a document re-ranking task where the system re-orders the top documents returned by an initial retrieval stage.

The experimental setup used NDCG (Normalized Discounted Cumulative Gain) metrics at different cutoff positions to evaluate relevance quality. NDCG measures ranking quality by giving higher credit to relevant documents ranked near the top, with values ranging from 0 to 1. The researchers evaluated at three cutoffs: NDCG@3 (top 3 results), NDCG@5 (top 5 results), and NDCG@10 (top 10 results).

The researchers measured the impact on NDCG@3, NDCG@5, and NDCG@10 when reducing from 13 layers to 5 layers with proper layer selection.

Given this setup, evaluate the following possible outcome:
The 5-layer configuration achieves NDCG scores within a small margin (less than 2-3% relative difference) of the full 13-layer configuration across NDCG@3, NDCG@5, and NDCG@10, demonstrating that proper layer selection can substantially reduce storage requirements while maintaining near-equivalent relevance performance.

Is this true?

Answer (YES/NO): YES